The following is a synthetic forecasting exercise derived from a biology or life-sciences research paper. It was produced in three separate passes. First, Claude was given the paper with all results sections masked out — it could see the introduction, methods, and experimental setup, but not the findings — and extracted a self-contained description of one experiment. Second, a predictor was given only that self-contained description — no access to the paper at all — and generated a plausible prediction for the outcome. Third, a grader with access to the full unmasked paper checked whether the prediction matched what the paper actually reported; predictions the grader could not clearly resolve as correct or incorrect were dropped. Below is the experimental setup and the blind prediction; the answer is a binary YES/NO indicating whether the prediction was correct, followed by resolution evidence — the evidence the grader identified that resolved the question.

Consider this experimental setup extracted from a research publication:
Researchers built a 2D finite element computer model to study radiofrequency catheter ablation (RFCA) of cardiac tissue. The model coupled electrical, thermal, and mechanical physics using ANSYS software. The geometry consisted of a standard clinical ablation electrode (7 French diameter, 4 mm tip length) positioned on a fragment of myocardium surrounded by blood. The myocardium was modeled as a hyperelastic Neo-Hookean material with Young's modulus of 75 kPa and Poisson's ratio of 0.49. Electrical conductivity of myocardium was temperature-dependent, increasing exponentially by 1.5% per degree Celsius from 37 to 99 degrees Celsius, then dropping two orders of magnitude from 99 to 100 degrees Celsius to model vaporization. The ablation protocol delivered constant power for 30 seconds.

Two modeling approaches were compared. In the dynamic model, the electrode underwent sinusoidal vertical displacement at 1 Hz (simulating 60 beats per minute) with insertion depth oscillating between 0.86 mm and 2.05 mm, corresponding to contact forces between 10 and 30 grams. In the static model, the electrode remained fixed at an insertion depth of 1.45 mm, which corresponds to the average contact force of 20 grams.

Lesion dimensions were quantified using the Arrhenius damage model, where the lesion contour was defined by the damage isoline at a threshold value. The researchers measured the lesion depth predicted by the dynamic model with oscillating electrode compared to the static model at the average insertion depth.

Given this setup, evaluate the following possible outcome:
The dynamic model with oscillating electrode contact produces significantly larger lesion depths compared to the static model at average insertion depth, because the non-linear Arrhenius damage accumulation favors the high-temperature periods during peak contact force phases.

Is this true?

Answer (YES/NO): NO